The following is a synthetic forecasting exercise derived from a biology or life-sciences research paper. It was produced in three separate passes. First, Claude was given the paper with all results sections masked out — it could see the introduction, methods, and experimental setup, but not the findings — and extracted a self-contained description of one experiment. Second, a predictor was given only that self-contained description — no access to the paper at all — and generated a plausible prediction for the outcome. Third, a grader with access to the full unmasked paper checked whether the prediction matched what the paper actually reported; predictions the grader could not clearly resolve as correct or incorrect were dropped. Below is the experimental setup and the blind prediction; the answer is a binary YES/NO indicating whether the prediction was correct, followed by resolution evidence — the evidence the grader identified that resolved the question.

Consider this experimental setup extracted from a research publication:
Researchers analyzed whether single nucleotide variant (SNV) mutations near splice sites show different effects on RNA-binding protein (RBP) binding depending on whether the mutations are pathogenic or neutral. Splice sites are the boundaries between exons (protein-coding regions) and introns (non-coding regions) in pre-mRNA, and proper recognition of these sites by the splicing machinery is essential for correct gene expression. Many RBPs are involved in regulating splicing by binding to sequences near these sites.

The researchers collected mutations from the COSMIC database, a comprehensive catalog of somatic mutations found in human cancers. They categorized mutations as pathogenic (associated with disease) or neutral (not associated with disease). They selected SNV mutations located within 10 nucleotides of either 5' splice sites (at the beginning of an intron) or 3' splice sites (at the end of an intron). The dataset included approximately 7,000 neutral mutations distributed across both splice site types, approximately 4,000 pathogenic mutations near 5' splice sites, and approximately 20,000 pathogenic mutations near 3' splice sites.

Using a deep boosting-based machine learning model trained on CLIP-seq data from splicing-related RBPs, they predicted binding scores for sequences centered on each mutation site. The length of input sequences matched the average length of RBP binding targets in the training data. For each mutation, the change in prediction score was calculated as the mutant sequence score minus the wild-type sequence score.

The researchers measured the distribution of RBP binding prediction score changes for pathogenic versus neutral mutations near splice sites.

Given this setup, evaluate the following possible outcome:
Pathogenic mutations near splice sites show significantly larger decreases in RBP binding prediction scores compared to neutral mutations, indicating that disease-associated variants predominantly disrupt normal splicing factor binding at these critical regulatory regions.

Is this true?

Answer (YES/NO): NO